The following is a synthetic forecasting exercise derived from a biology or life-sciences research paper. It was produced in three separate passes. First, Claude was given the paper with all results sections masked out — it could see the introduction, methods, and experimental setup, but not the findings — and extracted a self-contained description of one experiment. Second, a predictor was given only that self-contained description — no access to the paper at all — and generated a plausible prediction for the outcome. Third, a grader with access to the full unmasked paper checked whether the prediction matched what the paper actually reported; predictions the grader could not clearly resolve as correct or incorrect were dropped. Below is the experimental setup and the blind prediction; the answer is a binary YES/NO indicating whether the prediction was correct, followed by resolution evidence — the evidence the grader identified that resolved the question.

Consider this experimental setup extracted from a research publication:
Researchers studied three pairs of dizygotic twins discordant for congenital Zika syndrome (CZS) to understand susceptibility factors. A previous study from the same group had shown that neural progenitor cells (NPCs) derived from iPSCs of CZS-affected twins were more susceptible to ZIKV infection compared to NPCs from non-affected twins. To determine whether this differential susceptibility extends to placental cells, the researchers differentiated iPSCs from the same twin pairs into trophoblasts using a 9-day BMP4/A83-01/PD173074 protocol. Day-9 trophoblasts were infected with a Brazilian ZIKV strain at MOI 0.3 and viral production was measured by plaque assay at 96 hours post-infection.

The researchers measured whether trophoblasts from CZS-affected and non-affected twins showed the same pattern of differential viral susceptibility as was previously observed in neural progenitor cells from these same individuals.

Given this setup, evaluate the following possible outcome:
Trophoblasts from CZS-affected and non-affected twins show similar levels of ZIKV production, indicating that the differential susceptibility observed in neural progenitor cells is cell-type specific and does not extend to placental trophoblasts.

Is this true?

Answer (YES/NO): NO